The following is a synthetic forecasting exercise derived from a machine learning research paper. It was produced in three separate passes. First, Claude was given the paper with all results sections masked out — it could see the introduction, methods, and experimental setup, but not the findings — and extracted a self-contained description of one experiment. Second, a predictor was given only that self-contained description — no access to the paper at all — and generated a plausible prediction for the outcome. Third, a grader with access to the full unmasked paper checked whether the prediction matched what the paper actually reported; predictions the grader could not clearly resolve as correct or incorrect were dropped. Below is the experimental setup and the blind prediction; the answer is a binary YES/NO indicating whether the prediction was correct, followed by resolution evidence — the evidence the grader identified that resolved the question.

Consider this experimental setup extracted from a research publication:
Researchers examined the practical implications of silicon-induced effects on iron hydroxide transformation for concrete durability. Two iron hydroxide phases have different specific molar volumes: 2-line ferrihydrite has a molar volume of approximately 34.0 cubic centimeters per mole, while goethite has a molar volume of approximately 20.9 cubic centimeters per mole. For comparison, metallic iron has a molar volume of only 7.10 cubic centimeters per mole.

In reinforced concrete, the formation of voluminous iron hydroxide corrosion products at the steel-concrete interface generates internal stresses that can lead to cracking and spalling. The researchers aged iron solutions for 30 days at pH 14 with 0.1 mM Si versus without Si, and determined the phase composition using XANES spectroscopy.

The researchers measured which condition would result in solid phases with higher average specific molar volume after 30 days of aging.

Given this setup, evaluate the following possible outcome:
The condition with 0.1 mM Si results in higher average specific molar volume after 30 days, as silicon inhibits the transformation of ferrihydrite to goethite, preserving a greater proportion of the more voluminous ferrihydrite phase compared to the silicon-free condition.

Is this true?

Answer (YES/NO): YES